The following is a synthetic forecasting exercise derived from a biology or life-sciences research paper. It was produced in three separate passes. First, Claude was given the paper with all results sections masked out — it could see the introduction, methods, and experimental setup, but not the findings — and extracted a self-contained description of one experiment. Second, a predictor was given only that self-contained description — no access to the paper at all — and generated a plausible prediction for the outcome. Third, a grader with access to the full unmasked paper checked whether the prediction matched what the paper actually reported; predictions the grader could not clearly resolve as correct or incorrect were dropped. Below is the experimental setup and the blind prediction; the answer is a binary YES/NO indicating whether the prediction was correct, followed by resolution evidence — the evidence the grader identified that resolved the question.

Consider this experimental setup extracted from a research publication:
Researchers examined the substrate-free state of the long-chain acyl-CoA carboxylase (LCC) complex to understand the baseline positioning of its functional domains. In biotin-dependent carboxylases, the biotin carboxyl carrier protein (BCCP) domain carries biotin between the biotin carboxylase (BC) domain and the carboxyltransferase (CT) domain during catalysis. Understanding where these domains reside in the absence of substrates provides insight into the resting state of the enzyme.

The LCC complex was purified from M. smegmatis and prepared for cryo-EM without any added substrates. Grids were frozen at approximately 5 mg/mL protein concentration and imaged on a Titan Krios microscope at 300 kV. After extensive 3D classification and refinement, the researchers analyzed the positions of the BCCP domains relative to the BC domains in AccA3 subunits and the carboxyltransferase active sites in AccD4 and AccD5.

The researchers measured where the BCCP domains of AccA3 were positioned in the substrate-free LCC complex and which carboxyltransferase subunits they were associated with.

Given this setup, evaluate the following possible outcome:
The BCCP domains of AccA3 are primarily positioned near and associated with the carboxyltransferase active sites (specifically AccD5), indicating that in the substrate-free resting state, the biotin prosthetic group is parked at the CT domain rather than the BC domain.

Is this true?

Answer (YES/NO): NO